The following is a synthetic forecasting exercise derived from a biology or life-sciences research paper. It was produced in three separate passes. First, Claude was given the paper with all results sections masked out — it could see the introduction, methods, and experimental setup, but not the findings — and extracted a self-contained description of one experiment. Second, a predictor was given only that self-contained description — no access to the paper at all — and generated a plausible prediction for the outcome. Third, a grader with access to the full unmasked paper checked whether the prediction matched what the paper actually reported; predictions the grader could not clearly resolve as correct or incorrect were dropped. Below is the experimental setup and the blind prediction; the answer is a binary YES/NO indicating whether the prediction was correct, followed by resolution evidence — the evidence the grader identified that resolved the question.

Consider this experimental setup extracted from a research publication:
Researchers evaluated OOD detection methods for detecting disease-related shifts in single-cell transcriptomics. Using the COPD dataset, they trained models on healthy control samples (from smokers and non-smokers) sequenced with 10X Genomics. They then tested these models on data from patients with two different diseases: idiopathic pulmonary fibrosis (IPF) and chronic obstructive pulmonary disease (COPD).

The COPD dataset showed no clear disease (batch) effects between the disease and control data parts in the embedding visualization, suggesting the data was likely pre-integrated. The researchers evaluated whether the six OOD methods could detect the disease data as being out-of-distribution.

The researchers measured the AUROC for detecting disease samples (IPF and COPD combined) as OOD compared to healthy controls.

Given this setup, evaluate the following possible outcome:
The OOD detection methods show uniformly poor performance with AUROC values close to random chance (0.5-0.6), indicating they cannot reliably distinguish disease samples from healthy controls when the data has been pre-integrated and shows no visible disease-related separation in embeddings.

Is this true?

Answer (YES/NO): NO